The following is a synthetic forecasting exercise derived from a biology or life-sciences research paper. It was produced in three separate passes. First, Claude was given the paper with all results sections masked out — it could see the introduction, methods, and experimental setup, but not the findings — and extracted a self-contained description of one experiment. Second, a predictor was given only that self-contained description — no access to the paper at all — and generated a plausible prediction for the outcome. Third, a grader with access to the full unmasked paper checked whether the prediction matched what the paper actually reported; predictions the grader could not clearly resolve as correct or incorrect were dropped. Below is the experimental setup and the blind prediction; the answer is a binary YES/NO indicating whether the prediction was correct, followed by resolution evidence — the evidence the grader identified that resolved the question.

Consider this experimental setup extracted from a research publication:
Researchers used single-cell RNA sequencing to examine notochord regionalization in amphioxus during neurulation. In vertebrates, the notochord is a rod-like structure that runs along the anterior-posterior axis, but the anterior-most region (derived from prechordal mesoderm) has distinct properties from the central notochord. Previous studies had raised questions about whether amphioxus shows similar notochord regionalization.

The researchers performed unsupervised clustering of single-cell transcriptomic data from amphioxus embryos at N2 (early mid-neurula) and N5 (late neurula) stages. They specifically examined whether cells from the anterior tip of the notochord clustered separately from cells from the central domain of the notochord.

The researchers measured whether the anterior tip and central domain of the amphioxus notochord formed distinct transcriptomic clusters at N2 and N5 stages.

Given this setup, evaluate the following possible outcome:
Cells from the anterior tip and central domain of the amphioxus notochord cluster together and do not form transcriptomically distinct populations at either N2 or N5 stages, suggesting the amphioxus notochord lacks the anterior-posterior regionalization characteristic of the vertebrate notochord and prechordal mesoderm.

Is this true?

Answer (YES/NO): NO